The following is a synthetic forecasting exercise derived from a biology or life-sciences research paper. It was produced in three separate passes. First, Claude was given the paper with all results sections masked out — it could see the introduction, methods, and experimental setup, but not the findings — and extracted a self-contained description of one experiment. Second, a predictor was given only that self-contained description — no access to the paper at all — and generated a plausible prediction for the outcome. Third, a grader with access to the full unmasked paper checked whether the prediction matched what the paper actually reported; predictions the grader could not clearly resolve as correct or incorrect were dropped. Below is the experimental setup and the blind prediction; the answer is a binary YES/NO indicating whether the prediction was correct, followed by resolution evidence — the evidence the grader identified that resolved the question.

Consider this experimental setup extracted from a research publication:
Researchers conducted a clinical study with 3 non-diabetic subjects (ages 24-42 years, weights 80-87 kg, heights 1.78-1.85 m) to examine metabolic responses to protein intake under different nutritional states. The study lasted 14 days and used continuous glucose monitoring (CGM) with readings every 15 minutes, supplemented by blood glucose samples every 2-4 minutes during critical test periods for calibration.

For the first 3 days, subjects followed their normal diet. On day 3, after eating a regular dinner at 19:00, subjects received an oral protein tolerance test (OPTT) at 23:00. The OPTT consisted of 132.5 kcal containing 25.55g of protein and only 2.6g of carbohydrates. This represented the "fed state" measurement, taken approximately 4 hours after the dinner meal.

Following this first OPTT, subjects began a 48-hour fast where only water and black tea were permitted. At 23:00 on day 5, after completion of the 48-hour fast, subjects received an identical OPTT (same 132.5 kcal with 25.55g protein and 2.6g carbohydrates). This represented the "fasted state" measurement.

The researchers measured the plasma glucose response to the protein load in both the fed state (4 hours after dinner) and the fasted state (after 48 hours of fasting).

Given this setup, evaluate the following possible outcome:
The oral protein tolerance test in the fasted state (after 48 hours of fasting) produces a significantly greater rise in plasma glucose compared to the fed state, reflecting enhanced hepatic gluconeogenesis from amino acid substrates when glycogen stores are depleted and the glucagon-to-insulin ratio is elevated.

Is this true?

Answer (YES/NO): YES